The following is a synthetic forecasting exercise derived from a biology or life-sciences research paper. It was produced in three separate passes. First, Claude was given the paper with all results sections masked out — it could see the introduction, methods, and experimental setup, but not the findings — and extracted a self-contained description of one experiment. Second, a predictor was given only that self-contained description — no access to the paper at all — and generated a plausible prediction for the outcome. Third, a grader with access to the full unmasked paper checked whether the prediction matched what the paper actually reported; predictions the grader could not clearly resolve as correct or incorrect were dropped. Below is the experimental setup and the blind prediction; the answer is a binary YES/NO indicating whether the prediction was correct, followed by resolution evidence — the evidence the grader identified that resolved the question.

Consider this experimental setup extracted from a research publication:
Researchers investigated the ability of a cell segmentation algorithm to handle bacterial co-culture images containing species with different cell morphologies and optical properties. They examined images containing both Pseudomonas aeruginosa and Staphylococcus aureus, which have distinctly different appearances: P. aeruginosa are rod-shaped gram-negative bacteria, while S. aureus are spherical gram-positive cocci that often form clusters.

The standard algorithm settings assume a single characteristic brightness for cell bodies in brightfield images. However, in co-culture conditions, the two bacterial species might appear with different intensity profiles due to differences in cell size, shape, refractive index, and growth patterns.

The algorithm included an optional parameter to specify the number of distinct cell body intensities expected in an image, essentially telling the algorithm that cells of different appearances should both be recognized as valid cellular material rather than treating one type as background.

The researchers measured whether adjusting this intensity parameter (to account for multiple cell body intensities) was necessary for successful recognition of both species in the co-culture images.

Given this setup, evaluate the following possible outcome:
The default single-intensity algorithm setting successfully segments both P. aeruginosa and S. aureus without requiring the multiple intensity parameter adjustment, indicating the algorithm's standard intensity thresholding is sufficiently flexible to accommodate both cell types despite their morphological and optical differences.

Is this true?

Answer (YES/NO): NO